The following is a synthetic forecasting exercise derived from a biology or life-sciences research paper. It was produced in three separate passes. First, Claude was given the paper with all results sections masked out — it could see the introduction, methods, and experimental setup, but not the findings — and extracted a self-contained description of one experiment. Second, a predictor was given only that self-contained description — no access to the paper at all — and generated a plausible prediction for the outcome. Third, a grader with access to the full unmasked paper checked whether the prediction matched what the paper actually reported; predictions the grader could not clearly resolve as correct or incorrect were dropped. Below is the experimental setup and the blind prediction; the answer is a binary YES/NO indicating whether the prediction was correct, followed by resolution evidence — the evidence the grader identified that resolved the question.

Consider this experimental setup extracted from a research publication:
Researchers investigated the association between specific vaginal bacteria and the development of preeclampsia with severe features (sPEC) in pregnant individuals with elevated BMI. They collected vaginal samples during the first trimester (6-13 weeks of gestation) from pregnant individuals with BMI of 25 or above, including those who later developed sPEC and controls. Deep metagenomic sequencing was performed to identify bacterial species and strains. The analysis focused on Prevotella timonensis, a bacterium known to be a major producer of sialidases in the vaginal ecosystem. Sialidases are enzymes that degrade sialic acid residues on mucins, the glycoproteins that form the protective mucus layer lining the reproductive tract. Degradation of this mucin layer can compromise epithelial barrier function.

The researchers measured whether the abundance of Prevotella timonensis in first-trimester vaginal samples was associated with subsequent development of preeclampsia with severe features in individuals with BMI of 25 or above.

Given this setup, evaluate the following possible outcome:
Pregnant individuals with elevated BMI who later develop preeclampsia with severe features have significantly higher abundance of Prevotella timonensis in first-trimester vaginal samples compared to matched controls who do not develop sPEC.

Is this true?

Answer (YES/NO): YES